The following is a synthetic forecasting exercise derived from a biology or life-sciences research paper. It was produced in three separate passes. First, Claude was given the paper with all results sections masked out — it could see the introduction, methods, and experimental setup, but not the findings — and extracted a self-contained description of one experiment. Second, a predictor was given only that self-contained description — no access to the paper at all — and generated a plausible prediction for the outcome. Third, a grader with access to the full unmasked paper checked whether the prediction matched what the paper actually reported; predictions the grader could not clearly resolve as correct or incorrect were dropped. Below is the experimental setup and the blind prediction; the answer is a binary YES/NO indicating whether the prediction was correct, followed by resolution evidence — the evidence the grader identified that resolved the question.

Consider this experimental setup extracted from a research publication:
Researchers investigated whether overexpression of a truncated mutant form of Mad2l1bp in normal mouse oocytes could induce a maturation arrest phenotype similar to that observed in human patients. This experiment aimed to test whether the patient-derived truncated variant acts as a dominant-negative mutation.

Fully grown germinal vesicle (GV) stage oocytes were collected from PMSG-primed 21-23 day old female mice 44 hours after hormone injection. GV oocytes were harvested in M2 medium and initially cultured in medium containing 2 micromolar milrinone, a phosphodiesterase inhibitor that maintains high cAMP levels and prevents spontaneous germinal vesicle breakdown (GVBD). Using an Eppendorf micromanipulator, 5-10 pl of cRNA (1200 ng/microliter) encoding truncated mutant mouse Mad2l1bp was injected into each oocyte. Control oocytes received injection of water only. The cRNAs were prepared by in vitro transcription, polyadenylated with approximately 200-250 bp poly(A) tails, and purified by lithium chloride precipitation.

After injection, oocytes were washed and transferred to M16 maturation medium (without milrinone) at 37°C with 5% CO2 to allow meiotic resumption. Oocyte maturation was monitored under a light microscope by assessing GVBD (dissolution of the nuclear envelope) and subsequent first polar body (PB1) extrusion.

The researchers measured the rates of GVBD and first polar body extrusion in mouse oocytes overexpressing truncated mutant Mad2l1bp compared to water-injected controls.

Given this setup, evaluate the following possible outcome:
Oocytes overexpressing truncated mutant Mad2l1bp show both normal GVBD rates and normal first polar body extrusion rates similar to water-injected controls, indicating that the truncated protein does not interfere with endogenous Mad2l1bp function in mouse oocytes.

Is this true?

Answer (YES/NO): NO